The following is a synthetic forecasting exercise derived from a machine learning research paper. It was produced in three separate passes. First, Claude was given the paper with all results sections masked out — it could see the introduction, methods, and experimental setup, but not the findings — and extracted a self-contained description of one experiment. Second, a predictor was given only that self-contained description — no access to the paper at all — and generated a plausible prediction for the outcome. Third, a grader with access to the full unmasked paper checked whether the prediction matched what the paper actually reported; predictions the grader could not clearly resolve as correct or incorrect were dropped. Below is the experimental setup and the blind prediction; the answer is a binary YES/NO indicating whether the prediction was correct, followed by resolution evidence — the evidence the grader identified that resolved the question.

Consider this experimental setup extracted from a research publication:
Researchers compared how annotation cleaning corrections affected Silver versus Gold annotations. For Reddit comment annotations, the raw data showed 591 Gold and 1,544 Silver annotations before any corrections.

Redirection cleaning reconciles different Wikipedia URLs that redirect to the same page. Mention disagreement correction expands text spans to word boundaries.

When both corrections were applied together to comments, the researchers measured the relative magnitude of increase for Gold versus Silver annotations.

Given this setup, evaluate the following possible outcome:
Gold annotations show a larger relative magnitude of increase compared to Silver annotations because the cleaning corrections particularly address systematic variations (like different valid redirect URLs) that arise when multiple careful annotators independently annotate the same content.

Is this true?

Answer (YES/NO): YES